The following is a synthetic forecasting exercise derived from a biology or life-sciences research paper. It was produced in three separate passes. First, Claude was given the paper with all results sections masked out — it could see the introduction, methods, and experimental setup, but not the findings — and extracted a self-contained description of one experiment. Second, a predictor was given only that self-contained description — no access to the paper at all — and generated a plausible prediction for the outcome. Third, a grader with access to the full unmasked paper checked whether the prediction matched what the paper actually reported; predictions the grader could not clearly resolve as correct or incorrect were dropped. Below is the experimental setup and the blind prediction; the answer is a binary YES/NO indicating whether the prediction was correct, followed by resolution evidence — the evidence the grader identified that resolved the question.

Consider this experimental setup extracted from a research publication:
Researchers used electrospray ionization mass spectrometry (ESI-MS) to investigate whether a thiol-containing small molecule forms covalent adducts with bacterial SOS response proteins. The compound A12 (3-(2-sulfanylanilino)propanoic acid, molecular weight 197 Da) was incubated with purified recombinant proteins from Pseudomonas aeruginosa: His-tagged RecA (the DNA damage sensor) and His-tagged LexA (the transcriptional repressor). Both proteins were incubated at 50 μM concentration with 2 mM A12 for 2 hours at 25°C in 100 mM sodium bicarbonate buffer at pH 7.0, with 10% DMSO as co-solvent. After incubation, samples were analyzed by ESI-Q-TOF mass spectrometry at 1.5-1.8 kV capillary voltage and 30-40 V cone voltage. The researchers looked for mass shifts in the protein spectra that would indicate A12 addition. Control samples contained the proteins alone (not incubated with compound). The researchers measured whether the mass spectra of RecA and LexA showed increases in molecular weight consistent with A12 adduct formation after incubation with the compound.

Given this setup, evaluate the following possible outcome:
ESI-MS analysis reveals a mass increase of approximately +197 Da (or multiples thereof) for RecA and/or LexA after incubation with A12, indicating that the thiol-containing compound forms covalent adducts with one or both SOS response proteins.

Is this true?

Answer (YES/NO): NO